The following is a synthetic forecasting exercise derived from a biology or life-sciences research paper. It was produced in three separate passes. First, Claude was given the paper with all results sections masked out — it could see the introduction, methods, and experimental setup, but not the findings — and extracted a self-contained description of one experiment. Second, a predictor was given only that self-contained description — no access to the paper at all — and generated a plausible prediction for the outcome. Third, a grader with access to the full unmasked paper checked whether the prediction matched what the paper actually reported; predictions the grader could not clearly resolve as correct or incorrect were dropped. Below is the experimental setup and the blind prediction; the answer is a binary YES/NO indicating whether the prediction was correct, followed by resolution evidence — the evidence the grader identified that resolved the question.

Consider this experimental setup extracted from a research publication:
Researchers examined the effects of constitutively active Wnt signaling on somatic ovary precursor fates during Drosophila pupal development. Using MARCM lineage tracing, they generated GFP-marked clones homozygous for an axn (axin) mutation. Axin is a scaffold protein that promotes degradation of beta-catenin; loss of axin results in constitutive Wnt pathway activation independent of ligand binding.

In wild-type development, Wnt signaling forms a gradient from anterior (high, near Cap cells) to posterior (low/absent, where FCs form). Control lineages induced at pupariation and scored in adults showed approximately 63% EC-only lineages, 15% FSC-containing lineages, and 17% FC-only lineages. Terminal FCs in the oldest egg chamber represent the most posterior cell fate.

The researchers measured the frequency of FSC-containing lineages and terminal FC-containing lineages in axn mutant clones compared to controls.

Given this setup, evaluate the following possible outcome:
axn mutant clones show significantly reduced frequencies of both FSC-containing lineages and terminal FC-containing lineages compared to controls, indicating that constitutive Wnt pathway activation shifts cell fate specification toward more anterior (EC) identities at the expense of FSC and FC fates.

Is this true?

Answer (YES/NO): YES